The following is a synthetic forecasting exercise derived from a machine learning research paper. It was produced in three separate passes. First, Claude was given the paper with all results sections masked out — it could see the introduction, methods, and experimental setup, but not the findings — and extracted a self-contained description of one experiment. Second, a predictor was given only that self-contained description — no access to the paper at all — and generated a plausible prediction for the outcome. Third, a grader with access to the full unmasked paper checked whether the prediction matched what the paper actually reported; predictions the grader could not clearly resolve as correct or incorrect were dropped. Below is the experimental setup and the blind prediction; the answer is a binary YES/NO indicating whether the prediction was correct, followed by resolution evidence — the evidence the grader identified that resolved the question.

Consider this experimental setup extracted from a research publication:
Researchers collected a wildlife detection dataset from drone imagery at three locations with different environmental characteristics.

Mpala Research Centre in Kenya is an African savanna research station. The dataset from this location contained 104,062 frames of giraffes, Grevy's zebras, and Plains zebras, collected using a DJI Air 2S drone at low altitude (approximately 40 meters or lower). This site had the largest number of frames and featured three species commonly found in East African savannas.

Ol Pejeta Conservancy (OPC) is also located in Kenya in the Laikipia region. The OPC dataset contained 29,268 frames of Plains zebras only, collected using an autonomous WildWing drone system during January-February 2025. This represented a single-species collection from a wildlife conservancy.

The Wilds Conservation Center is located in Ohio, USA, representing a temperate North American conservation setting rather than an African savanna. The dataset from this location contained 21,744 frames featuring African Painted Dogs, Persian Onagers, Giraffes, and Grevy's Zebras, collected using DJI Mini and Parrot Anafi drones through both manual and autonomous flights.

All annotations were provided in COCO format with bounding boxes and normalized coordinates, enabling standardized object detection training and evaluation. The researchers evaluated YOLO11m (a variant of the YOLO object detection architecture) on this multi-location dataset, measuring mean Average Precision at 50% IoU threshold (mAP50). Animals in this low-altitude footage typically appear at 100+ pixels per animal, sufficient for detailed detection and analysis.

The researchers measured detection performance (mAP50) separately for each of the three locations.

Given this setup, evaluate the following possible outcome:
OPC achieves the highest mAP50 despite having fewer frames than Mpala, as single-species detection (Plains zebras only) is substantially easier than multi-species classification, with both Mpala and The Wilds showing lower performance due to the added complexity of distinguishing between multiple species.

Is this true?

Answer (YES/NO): NO